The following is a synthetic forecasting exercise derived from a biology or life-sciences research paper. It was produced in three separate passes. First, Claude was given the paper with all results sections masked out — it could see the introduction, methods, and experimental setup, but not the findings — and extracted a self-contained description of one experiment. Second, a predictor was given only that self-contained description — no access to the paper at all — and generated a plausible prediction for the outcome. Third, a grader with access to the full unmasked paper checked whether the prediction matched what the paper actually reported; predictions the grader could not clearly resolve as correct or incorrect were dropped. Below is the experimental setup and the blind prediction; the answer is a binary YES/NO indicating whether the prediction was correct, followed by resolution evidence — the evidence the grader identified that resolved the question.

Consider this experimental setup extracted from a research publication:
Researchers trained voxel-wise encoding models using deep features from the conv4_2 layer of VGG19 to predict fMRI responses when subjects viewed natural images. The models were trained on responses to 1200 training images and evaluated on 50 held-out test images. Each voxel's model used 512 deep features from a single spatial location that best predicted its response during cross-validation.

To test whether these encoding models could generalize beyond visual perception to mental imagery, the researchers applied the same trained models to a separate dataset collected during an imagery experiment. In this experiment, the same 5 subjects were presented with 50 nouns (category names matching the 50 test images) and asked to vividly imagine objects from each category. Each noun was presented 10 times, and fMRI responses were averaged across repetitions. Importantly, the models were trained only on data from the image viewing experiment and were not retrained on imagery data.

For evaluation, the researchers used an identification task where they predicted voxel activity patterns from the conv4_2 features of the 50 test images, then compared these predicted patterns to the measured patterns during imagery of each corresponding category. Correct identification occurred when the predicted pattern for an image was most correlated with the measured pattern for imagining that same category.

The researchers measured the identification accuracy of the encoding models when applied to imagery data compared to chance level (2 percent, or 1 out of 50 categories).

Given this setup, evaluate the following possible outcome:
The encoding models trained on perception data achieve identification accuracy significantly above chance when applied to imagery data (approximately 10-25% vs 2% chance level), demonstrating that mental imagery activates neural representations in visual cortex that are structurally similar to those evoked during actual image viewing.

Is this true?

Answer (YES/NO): NO